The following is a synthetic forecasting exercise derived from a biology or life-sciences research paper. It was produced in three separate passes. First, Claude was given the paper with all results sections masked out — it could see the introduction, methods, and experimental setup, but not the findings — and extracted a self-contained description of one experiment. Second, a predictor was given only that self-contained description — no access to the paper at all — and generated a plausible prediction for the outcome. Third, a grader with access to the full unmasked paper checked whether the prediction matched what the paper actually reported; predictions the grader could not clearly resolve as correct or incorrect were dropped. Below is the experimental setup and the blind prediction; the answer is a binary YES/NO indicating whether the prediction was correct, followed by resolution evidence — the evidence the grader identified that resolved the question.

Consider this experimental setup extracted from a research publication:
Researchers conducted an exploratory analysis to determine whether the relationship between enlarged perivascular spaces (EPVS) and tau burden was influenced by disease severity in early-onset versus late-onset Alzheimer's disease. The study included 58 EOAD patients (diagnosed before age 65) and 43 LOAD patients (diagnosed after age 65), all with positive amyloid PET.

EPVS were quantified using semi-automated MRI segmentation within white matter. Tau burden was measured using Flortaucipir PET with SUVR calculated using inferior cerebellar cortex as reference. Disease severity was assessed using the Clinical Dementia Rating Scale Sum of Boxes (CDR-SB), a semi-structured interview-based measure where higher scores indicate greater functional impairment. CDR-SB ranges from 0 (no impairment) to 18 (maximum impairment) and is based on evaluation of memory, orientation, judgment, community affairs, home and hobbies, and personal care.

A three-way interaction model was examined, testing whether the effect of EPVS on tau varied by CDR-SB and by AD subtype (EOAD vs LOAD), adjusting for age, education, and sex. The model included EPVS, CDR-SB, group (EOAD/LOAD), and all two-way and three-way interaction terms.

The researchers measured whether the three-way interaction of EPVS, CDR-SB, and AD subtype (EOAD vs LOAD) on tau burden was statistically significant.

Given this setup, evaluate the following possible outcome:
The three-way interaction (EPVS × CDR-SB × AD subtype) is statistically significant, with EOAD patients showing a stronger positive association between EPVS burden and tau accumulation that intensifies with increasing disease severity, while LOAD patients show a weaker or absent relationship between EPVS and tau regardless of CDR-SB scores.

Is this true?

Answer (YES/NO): NO